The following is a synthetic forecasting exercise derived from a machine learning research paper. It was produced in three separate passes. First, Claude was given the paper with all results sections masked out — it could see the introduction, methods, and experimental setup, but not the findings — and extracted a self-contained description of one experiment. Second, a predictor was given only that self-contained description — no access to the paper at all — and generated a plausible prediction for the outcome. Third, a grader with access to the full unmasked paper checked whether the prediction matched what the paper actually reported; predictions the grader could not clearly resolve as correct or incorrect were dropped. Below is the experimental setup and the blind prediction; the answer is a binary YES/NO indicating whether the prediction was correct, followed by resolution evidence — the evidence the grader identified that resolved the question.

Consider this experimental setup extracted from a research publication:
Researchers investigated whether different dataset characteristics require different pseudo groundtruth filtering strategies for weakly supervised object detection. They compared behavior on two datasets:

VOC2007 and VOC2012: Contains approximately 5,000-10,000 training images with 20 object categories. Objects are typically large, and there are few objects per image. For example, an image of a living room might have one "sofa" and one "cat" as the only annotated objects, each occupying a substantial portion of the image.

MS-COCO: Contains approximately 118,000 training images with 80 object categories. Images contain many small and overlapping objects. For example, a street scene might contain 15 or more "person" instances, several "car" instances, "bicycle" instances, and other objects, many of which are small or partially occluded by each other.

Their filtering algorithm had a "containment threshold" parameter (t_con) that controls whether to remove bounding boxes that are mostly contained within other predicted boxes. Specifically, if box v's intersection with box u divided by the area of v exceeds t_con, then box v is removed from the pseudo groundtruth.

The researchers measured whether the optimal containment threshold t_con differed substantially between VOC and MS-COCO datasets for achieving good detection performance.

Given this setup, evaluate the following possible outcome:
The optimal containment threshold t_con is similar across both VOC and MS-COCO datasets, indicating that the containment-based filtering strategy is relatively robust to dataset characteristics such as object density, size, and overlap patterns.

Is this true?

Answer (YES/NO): NO